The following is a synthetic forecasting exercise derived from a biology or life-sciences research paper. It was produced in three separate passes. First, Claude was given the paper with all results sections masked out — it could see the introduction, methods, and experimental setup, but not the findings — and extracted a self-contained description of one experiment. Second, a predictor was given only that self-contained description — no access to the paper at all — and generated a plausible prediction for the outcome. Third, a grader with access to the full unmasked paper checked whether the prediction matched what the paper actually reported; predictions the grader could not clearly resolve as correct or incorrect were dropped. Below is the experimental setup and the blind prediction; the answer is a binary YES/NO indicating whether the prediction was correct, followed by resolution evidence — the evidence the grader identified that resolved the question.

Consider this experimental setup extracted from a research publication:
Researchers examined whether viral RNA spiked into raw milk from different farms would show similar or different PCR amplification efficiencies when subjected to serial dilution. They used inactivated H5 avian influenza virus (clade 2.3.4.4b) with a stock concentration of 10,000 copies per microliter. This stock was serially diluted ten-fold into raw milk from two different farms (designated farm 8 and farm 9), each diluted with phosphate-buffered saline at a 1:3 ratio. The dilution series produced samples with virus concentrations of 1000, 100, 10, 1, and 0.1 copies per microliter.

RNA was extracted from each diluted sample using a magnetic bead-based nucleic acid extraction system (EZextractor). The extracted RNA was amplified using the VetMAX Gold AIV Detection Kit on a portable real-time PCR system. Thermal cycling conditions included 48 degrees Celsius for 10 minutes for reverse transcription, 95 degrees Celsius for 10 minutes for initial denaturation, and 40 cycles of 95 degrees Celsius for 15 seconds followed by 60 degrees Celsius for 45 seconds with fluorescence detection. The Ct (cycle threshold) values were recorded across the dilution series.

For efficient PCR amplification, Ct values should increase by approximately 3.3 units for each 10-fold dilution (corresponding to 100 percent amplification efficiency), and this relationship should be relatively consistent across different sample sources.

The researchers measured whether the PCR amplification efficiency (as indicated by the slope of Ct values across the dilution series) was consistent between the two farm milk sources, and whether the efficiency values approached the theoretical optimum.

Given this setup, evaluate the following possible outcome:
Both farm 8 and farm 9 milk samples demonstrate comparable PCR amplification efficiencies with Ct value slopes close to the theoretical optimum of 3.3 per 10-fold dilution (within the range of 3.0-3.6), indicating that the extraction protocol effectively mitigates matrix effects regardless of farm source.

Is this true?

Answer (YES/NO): YES